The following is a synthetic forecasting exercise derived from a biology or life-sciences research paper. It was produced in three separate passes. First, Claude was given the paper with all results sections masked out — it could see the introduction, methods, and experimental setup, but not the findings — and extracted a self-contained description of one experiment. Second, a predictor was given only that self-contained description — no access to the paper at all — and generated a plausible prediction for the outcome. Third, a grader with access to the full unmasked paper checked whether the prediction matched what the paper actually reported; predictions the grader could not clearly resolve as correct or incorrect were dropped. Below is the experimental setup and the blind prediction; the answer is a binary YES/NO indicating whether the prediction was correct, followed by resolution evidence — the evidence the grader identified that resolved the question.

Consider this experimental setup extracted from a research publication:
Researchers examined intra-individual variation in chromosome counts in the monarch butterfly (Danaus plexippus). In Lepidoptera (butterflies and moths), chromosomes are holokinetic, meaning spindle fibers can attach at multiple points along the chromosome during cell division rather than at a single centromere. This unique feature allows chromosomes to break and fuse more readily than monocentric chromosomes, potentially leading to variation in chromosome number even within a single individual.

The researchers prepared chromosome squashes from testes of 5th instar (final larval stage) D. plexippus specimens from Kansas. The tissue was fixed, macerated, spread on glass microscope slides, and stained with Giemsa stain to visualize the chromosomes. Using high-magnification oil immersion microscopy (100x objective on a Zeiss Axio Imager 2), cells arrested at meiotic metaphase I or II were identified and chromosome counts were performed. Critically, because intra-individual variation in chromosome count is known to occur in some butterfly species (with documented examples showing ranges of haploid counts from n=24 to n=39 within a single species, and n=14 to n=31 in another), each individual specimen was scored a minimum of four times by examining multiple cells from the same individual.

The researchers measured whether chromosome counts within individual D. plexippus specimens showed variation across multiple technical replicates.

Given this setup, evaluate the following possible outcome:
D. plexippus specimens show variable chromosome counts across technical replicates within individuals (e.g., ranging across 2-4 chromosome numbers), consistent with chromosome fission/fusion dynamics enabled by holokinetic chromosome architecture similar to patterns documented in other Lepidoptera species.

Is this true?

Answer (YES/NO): NO